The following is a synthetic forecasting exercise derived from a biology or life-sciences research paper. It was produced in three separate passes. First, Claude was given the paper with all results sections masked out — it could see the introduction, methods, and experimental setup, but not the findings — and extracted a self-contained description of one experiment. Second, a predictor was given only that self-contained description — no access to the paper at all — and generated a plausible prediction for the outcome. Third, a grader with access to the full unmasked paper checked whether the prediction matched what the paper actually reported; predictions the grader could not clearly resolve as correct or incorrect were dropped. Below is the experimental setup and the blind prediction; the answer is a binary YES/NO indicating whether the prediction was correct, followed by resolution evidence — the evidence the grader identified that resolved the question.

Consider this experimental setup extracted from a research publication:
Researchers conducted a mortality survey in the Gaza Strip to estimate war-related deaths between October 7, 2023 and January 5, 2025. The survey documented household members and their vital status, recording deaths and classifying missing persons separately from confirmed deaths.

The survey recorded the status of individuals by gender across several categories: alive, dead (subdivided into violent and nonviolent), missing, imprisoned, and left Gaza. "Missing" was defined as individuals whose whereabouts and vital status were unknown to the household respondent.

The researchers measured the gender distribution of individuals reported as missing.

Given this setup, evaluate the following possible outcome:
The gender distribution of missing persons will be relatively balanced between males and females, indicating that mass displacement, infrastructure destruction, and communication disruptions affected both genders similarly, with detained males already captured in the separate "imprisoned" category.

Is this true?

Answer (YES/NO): NO